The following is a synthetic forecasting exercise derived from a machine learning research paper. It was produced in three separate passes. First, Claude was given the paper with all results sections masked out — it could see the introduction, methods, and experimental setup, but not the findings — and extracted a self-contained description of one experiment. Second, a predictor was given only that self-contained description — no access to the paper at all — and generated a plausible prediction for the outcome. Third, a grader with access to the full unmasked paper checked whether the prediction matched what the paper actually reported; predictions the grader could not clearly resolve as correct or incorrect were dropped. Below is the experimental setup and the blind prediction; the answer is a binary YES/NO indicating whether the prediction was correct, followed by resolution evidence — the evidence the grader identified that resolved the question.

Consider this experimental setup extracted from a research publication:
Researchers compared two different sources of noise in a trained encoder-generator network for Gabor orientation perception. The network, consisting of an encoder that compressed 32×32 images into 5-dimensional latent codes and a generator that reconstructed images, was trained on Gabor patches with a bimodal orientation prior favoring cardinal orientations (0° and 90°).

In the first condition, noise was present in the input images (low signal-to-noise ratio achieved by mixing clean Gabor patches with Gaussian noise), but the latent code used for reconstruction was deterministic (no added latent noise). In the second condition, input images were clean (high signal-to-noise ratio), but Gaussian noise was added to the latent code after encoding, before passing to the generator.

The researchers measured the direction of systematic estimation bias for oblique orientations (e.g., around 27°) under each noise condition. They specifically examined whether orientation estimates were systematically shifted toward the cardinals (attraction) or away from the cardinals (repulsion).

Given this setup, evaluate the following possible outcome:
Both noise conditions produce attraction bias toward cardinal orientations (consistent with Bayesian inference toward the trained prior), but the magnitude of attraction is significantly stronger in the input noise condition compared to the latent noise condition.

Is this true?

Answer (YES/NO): NO